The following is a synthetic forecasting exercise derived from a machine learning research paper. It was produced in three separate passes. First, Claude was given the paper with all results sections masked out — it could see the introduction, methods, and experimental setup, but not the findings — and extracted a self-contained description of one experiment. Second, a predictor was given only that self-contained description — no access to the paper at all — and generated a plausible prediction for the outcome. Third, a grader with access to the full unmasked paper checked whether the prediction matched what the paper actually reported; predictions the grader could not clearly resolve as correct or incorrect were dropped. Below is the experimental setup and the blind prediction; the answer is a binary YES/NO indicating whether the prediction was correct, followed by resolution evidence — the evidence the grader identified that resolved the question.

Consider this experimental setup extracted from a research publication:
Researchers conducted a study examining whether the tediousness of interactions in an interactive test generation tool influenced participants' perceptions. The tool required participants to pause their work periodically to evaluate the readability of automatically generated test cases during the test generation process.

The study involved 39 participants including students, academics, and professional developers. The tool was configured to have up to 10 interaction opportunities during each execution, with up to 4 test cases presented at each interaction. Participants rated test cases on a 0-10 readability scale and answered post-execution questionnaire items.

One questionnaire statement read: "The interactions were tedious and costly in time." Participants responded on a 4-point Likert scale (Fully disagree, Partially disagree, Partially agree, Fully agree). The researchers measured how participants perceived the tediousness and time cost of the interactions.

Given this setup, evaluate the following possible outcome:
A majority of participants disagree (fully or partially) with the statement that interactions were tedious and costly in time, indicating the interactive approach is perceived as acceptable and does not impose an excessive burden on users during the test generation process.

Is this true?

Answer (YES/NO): YES